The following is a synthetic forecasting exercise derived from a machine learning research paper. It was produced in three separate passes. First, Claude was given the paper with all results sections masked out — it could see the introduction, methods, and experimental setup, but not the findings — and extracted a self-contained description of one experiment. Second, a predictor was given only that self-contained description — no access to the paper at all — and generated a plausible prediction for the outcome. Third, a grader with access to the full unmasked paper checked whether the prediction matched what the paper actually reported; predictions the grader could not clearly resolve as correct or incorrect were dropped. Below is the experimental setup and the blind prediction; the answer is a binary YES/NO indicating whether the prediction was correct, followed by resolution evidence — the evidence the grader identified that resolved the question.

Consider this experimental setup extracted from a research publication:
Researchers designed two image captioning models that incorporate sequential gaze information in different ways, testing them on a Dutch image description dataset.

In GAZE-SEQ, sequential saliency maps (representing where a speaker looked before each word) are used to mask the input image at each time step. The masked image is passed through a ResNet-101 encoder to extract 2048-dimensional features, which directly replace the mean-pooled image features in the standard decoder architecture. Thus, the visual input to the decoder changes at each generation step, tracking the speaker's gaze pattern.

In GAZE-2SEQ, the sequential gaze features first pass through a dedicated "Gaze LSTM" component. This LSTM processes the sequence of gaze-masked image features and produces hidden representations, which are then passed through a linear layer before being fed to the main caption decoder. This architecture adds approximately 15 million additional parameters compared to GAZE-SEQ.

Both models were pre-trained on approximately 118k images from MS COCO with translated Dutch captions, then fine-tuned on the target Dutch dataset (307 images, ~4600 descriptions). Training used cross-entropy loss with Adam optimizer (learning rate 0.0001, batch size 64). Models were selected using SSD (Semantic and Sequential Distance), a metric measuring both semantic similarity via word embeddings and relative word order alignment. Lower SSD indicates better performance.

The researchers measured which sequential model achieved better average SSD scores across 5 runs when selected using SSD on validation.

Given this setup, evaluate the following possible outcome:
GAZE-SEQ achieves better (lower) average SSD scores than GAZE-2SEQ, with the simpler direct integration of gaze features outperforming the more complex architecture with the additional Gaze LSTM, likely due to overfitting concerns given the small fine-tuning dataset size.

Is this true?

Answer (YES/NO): NO